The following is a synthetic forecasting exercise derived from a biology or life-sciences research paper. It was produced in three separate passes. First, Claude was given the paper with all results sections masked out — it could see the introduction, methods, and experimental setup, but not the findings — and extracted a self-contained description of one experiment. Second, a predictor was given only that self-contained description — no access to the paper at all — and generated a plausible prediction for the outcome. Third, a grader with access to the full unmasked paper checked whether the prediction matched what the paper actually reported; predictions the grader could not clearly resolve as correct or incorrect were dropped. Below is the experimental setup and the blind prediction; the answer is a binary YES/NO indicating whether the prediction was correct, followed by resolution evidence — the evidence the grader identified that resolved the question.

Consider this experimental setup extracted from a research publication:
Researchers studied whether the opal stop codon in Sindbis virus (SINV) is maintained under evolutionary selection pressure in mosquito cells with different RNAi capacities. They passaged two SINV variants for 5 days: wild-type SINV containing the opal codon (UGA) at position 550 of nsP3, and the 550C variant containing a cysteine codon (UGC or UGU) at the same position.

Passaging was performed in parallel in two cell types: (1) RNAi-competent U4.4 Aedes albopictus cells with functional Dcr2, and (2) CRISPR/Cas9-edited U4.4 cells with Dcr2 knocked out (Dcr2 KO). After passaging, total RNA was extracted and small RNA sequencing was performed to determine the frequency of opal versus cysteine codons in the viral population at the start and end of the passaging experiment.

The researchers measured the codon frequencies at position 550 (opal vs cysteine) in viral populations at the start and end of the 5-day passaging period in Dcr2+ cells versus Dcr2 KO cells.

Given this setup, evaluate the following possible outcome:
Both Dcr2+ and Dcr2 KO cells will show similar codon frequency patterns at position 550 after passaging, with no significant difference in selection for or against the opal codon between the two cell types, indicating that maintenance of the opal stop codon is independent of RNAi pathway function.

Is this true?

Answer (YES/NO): NO